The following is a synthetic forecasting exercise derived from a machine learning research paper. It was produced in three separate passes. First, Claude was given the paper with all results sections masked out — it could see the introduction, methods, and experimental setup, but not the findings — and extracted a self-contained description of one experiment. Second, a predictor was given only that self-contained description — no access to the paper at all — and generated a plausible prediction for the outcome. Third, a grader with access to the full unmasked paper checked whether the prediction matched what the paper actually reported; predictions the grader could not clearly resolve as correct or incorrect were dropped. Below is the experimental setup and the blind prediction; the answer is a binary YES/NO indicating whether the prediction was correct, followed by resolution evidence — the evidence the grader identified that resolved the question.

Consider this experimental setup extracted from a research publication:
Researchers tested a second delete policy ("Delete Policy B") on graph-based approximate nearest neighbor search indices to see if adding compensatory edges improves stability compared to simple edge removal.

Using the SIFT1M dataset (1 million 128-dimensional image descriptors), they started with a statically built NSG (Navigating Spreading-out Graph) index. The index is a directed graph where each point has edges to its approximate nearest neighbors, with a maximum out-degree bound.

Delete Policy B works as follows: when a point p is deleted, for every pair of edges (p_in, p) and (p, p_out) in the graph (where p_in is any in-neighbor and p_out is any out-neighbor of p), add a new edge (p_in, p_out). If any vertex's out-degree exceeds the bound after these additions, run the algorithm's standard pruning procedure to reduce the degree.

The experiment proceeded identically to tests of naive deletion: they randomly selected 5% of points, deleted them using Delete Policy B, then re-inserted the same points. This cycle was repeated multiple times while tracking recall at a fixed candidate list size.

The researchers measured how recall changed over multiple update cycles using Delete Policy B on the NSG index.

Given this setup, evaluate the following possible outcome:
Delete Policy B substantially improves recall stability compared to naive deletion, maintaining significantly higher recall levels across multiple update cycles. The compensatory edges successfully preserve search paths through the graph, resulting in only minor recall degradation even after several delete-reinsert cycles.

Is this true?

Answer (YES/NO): NO